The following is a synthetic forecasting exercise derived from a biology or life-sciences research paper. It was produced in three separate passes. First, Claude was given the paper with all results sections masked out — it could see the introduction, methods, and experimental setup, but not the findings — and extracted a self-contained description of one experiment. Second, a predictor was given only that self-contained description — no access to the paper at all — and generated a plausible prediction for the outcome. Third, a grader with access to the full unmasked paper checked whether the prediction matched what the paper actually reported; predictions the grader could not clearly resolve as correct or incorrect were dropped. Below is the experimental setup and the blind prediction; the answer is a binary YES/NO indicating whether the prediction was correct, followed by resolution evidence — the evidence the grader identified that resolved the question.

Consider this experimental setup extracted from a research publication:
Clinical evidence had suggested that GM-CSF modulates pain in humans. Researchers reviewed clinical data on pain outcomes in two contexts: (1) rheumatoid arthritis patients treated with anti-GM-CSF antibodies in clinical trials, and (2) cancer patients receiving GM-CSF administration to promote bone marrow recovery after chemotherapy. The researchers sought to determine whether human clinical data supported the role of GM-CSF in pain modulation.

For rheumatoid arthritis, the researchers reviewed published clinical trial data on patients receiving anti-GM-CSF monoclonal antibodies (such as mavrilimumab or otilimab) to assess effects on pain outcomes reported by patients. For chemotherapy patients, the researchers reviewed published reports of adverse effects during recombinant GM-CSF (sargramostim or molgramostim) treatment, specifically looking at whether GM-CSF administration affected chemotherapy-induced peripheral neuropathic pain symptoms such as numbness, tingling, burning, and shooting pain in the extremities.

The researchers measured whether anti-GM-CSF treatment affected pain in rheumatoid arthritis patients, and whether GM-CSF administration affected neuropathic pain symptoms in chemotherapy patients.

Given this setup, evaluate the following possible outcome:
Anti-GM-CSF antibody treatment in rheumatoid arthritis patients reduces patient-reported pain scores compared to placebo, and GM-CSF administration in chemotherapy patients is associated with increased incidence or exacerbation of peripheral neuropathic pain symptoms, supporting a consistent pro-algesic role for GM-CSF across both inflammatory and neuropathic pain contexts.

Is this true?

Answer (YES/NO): YES